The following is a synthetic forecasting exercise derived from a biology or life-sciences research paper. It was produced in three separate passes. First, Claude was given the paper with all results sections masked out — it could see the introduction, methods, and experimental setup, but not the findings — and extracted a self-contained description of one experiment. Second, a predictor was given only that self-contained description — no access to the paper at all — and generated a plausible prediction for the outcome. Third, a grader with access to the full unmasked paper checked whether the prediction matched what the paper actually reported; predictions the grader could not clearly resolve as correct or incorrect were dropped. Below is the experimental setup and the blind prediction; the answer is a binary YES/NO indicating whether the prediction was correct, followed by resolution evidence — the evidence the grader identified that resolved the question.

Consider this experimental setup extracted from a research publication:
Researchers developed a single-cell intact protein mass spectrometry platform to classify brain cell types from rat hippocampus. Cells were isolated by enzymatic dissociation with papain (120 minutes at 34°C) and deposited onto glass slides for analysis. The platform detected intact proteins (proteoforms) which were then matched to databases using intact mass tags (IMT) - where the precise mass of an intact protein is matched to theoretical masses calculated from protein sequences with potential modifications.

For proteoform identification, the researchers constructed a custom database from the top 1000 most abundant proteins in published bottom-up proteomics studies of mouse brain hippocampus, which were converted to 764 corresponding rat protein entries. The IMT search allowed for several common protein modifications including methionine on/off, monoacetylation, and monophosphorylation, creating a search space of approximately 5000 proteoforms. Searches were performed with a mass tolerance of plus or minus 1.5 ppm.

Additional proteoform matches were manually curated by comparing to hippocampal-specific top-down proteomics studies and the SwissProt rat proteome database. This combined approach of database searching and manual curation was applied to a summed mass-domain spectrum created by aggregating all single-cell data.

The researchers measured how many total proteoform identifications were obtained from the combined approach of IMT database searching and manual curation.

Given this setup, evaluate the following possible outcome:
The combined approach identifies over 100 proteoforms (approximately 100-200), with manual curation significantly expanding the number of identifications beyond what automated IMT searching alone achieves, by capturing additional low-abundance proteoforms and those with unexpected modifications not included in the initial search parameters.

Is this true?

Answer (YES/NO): NO